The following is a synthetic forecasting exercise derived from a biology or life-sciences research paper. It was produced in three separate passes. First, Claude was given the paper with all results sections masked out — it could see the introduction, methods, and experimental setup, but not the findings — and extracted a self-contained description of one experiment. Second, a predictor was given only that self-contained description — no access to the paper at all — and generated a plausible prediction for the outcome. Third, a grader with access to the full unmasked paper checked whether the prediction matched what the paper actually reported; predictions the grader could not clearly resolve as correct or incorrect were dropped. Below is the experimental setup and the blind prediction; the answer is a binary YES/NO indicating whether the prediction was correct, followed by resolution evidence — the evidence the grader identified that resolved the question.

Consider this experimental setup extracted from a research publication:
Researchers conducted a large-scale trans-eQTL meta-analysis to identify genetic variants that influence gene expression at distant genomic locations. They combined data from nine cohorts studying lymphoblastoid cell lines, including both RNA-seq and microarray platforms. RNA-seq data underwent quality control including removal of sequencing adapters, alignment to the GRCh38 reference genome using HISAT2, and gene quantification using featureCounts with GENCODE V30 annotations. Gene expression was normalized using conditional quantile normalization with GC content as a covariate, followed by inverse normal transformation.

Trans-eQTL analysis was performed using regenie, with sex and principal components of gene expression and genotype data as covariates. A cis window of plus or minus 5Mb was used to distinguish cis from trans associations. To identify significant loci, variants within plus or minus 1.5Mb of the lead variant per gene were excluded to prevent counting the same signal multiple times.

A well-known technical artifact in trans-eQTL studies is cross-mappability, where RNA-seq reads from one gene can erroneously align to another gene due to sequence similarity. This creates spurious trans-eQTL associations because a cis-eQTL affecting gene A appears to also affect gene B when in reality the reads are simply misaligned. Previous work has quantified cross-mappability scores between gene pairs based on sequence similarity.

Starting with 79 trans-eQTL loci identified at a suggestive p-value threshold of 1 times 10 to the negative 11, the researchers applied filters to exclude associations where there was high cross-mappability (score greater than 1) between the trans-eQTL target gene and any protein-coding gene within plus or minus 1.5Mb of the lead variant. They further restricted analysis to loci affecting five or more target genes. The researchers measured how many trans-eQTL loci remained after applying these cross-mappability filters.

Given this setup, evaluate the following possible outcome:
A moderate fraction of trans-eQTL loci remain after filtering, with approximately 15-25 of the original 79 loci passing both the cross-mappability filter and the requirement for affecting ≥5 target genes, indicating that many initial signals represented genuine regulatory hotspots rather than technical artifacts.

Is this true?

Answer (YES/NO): NO